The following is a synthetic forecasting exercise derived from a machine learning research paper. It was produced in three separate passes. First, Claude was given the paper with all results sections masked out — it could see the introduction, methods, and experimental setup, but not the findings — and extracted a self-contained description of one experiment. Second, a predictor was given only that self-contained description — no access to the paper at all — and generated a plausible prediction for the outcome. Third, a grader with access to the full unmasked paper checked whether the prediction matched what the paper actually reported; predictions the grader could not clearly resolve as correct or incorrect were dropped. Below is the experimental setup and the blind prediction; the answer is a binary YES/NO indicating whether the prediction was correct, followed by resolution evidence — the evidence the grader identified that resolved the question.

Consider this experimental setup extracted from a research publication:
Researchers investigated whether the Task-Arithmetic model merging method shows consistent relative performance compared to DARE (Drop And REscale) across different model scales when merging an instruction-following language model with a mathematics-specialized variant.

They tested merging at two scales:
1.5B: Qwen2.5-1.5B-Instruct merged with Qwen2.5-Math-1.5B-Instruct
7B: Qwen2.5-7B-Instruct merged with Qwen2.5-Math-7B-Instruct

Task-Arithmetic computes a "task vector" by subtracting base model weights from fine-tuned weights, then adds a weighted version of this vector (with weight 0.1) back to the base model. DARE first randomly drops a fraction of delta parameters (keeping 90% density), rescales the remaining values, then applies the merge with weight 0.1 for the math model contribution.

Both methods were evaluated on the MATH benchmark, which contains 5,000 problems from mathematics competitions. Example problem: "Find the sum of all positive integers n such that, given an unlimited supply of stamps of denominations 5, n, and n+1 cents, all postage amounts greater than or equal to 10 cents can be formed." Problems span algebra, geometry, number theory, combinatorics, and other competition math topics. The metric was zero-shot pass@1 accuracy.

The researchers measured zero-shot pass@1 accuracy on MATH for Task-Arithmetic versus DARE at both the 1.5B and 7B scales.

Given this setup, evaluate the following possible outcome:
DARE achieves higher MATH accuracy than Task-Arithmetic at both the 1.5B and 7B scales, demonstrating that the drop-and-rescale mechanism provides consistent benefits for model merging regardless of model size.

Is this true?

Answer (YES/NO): NO